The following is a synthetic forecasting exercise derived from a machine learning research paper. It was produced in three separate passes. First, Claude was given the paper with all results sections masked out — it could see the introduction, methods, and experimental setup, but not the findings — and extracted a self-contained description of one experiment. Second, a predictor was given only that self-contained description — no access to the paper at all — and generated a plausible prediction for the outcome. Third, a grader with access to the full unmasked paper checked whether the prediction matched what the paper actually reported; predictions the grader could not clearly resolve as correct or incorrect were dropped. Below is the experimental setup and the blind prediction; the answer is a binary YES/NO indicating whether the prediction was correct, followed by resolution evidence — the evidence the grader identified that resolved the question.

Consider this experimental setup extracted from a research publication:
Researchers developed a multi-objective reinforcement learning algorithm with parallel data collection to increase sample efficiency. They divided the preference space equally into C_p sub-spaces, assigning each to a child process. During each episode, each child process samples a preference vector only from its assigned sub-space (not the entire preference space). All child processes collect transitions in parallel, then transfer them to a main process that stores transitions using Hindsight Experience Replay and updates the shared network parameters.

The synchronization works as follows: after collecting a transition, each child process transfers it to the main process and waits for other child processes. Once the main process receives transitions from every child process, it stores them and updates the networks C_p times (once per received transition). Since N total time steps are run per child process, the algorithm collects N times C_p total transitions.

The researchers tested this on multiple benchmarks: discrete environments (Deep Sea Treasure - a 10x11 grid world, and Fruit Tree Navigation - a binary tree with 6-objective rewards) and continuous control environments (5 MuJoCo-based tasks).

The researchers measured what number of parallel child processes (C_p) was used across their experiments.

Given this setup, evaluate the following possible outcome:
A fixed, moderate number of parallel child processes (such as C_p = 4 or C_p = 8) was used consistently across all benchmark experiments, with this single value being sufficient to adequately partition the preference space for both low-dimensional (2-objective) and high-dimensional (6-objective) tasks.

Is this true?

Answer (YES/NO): NO